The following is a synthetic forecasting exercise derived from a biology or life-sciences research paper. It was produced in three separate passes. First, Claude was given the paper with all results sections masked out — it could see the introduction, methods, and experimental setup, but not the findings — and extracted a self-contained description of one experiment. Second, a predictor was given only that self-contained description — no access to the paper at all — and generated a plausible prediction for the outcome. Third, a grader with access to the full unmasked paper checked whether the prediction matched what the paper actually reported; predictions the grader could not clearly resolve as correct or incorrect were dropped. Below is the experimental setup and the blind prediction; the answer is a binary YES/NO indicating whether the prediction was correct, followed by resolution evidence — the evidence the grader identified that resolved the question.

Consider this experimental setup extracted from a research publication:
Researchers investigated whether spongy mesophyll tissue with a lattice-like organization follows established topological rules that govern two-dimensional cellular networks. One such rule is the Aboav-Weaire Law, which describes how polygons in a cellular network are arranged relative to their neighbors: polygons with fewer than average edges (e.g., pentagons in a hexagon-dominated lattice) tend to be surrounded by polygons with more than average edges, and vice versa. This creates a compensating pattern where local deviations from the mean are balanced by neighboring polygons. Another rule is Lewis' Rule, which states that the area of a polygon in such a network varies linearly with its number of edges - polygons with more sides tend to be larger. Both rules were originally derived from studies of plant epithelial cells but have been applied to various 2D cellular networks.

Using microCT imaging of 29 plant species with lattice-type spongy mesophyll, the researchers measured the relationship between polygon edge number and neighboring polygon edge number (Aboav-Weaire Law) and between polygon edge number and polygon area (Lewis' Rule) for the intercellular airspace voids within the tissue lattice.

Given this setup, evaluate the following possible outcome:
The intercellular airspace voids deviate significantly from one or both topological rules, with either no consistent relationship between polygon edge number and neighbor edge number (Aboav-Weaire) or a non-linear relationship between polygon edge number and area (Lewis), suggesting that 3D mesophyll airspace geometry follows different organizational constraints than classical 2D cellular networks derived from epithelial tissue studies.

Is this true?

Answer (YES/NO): NO